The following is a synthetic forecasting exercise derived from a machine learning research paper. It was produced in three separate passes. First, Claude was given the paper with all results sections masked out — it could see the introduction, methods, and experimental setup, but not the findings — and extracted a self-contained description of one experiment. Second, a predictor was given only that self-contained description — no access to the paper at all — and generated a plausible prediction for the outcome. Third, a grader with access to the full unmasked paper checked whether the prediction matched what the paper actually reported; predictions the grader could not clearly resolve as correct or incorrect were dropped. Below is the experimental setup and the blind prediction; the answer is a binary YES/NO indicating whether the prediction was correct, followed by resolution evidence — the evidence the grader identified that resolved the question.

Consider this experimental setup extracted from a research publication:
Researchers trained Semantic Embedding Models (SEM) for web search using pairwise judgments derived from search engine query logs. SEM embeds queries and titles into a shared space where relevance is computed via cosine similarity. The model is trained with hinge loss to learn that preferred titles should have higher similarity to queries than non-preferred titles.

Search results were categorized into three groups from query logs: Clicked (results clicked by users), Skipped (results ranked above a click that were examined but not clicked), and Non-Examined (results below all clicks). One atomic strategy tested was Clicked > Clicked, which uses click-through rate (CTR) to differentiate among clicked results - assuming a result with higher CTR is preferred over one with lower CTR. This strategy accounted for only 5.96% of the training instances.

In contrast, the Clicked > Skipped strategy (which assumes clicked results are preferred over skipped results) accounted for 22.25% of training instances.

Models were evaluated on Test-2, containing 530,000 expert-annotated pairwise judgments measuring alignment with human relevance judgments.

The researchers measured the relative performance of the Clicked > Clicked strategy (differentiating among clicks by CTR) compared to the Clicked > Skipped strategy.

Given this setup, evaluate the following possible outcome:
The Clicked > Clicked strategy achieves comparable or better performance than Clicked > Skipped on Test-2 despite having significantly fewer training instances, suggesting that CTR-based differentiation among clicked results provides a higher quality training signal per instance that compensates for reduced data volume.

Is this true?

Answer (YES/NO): NO